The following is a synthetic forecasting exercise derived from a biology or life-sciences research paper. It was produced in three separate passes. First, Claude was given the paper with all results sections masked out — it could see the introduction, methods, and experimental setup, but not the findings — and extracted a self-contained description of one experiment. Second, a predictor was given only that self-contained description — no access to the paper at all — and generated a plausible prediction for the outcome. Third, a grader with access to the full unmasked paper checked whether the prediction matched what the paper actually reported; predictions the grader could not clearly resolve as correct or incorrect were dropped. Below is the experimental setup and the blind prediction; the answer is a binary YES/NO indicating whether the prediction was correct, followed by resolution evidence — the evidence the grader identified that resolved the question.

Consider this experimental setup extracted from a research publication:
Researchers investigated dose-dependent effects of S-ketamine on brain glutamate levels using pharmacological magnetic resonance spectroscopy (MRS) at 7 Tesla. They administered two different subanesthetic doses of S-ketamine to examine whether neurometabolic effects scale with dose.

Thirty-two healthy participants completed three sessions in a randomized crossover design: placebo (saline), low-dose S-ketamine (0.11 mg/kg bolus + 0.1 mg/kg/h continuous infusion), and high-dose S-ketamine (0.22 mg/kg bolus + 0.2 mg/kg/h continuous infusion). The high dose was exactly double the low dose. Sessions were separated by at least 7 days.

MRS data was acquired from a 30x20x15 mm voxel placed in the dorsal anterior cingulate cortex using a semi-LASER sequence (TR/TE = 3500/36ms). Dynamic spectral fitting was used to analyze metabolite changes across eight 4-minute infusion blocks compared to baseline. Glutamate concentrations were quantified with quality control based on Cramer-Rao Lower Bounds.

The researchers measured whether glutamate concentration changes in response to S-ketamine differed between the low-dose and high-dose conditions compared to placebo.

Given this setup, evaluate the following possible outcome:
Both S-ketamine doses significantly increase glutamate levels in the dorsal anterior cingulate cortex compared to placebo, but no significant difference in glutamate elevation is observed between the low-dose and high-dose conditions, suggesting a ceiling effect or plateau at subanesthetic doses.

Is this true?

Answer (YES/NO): NO